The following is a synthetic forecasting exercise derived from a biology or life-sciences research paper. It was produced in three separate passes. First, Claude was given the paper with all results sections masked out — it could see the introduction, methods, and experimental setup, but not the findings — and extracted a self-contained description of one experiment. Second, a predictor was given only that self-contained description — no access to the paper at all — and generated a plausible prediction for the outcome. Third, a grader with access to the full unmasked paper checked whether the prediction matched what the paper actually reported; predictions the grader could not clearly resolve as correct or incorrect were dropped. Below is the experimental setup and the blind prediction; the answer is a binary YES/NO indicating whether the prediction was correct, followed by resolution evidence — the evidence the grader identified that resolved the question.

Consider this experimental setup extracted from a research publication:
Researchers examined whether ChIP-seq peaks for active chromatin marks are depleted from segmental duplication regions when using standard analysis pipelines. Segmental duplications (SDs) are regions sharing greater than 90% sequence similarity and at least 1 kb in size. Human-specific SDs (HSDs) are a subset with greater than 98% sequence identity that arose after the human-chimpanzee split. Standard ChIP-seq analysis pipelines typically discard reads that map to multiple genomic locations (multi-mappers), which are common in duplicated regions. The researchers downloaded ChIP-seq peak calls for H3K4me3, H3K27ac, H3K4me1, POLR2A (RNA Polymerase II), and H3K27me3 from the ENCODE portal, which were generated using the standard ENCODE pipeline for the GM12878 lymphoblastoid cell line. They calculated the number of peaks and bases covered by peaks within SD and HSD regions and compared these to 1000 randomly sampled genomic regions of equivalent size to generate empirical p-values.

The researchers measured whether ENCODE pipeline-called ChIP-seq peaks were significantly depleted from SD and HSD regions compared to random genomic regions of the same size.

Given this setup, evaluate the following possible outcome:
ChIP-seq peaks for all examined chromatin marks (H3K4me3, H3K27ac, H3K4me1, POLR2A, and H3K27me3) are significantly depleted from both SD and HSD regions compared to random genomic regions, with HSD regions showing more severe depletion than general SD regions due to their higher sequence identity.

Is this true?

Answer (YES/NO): NO